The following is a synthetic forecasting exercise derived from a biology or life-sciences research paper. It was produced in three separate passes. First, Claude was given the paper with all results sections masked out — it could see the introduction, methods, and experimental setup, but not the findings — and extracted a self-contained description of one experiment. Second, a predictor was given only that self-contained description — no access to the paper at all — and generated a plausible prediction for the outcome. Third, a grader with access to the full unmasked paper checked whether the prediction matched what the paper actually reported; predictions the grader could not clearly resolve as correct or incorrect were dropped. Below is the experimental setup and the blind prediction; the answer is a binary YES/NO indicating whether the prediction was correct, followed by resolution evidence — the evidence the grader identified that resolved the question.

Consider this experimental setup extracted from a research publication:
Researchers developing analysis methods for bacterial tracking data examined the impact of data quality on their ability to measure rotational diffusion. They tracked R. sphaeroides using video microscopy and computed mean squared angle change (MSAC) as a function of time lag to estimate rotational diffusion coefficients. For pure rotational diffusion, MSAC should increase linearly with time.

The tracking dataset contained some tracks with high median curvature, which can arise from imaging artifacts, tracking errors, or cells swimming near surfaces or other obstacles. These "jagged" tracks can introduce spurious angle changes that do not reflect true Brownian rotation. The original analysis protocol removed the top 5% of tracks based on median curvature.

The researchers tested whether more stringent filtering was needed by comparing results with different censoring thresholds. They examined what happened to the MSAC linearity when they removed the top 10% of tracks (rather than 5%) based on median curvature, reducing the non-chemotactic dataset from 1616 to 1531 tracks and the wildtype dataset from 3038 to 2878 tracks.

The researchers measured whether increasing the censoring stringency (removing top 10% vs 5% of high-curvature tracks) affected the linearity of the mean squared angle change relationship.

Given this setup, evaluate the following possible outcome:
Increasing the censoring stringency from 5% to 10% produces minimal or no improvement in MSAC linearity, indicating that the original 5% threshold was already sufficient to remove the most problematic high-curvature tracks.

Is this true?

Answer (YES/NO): NO